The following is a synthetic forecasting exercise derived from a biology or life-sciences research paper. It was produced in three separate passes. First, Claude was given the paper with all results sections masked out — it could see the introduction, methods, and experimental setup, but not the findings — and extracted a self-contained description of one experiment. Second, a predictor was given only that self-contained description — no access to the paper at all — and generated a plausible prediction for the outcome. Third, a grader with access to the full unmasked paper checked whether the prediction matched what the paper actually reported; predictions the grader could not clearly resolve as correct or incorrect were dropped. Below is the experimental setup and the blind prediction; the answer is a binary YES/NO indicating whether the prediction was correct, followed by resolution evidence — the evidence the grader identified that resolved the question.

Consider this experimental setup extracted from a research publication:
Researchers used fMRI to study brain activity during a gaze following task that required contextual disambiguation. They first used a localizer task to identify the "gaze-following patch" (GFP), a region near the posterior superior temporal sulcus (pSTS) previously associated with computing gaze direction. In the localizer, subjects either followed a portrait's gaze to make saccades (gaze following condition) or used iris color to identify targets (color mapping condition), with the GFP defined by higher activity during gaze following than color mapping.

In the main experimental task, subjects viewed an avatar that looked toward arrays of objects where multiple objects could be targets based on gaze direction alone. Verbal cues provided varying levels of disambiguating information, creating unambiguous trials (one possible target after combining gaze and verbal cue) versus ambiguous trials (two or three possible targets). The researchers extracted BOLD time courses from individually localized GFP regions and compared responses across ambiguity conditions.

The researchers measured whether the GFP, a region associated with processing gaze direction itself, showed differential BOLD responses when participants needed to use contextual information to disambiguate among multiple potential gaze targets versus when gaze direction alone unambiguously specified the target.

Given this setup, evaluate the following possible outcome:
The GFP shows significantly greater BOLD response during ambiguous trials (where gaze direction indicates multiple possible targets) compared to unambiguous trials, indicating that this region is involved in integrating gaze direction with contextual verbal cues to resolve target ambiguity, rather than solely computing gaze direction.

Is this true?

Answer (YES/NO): NO